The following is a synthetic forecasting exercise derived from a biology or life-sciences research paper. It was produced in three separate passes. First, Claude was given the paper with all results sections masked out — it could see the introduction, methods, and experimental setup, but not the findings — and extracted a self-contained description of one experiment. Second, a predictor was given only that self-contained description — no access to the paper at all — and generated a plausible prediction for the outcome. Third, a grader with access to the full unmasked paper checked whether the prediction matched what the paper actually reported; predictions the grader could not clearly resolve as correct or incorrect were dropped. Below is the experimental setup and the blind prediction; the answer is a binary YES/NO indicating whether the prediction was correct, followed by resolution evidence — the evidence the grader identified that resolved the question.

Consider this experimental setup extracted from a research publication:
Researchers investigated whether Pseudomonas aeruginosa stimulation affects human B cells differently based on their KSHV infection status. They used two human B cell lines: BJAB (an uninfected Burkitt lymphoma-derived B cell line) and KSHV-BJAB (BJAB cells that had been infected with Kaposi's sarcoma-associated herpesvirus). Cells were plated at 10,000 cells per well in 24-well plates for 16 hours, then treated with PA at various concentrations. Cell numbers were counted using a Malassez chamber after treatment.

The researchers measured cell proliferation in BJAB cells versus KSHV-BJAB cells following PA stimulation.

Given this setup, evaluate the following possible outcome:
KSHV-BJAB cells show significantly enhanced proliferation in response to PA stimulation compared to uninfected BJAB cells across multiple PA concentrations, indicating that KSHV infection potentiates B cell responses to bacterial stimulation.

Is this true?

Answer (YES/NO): NO